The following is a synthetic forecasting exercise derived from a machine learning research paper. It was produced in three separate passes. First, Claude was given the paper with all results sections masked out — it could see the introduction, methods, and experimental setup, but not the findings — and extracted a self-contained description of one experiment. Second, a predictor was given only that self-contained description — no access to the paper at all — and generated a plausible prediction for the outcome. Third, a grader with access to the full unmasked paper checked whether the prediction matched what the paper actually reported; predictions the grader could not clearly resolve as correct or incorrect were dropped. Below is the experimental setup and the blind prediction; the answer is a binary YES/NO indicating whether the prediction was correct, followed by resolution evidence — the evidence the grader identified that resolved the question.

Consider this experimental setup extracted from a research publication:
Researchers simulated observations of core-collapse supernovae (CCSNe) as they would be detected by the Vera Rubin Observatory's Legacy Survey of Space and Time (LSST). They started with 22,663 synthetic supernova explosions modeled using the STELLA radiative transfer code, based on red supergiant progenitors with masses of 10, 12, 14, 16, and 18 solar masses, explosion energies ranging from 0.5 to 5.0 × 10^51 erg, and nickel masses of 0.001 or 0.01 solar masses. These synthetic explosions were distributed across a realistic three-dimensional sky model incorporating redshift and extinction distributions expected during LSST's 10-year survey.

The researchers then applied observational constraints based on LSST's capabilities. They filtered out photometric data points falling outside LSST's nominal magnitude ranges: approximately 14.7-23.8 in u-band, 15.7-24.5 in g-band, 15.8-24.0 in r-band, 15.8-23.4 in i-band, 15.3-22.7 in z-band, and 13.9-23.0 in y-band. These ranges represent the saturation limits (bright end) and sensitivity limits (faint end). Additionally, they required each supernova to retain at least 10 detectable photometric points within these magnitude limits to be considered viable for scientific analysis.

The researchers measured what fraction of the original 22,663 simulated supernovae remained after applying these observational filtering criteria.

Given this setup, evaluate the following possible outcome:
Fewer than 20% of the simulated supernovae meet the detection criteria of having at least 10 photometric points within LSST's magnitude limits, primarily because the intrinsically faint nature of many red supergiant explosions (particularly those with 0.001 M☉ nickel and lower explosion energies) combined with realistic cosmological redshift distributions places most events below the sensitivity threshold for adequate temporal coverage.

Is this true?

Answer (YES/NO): NO